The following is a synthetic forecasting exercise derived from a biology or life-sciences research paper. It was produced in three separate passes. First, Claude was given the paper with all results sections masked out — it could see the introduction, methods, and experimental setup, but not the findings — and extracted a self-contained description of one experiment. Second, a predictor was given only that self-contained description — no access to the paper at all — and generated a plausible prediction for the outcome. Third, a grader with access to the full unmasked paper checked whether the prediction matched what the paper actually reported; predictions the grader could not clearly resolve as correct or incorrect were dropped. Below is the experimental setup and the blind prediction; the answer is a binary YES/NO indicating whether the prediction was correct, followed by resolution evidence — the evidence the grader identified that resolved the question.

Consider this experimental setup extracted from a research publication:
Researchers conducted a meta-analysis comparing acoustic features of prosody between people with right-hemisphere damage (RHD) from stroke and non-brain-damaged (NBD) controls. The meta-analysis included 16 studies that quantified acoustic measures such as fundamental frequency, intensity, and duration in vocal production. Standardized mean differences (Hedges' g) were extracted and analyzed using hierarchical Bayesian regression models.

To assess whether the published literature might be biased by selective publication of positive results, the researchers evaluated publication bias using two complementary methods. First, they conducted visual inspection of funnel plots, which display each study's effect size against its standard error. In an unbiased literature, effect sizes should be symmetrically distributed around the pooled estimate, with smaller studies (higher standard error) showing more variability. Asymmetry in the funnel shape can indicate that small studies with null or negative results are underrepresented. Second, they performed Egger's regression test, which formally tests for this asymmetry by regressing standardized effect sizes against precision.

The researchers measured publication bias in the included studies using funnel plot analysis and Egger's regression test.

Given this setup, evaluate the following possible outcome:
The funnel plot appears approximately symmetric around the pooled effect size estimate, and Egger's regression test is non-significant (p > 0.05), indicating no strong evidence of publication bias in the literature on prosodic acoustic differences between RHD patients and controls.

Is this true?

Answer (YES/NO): NO